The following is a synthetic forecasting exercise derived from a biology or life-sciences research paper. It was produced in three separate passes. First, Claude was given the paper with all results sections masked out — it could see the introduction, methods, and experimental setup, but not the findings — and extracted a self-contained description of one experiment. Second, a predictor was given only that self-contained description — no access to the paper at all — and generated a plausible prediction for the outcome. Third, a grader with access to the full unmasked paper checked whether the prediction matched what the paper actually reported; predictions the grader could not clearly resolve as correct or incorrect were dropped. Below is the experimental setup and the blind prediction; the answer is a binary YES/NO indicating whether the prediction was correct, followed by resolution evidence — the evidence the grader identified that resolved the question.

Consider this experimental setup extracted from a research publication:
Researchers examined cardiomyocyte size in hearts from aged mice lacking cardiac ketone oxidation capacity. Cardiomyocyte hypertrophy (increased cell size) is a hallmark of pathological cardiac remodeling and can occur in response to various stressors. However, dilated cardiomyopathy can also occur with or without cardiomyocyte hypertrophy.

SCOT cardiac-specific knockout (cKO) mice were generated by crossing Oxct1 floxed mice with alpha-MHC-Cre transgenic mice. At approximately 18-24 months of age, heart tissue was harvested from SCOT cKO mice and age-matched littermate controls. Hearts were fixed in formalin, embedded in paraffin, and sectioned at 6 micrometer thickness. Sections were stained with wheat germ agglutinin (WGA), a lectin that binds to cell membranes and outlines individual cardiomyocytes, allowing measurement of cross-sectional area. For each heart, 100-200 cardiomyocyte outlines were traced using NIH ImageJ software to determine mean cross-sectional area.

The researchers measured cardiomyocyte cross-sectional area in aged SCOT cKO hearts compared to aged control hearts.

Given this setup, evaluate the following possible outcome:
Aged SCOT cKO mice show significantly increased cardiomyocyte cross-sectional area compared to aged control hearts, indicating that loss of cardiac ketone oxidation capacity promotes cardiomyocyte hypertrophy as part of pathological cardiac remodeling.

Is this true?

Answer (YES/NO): NO